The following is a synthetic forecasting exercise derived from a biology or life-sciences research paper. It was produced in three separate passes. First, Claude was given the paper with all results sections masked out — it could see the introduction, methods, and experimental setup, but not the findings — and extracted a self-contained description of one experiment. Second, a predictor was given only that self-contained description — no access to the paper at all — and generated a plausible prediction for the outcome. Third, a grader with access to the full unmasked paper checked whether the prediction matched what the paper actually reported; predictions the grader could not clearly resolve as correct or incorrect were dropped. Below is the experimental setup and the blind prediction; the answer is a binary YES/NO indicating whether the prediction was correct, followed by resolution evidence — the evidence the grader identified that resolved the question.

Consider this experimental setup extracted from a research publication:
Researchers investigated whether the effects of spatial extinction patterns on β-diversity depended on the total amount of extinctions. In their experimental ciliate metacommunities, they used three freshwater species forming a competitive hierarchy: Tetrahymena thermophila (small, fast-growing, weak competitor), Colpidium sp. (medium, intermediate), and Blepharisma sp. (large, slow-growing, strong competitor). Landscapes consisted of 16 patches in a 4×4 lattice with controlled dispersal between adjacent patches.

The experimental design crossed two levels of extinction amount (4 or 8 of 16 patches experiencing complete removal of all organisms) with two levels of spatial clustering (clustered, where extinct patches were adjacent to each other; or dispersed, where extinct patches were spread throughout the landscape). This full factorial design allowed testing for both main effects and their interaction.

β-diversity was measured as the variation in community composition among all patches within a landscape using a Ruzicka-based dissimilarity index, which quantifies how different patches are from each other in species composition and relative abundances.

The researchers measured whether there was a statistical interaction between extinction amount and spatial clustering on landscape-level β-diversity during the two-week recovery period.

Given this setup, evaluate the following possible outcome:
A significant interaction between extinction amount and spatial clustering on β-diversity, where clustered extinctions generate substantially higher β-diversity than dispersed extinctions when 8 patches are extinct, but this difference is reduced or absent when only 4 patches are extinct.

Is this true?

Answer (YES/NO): YES